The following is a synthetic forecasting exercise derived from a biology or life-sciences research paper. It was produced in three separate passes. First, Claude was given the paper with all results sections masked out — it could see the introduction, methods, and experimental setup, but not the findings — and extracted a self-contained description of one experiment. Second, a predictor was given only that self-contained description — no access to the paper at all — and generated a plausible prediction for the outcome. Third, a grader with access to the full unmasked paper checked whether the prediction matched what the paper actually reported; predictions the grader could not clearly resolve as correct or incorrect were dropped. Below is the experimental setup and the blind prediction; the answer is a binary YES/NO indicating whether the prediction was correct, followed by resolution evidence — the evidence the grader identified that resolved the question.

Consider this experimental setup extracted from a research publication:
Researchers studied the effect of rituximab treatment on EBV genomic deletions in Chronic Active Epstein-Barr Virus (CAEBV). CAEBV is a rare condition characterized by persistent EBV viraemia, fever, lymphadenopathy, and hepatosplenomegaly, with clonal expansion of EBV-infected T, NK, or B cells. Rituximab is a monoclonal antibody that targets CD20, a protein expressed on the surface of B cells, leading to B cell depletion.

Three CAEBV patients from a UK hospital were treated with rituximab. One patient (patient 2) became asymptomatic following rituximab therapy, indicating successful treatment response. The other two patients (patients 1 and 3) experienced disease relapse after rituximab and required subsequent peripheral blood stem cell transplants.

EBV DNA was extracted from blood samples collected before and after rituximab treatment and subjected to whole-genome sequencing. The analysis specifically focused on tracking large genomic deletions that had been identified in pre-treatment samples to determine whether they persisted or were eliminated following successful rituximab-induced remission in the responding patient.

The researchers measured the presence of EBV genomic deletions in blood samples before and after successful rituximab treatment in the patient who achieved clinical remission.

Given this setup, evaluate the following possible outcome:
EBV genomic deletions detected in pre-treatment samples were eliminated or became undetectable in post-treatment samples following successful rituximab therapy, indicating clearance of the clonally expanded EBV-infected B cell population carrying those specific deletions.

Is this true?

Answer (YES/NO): YES